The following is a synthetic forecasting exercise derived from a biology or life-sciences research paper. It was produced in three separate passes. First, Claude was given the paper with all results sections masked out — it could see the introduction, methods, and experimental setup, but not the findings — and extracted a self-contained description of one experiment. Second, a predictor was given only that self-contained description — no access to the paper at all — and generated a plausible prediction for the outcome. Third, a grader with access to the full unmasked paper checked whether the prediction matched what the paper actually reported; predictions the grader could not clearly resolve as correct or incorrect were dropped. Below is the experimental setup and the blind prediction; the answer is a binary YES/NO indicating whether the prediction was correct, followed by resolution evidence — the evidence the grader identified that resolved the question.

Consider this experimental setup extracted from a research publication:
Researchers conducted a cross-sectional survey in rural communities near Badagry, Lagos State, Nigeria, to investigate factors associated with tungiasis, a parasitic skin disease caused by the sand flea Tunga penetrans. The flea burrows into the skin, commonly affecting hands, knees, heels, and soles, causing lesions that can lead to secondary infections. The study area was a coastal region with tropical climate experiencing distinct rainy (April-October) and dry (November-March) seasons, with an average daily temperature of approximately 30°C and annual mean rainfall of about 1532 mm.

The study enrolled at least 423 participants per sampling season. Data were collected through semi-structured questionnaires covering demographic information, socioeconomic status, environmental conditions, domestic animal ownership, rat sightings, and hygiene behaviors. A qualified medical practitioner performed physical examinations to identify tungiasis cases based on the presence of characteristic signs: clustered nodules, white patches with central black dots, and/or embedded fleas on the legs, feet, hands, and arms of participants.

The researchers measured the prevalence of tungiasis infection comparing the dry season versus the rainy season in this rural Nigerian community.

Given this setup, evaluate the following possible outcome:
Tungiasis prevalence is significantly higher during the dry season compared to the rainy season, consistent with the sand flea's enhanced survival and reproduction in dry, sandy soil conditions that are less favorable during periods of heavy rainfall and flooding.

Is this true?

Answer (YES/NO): NO